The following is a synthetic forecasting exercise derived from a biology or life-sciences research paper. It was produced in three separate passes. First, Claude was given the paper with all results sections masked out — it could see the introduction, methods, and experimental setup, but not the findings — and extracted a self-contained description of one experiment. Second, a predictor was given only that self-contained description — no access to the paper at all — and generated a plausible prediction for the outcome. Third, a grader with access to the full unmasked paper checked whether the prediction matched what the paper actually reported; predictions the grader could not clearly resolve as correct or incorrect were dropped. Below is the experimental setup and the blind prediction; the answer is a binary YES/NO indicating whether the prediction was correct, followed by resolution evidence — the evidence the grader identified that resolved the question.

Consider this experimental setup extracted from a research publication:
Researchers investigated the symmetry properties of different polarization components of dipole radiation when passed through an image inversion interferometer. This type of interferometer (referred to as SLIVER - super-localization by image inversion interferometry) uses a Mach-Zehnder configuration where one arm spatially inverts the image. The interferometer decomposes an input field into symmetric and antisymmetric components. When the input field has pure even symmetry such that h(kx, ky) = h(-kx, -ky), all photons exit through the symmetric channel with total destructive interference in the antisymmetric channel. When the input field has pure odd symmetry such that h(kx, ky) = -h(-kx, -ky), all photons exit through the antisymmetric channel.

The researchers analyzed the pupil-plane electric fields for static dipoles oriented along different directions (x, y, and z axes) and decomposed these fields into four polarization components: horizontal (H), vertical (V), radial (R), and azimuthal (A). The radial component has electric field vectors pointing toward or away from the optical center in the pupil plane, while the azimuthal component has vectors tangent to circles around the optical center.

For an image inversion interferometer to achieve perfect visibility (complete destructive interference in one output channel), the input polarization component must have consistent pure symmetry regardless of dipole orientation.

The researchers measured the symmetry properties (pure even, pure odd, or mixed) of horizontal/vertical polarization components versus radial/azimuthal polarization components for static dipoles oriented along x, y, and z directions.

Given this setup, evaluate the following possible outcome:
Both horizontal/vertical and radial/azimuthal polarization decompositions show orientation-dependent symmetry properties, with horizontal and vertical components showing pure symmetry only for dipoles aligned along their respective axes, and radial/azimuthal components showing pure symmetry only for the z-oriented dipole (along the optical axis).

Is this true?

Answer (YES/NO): NO